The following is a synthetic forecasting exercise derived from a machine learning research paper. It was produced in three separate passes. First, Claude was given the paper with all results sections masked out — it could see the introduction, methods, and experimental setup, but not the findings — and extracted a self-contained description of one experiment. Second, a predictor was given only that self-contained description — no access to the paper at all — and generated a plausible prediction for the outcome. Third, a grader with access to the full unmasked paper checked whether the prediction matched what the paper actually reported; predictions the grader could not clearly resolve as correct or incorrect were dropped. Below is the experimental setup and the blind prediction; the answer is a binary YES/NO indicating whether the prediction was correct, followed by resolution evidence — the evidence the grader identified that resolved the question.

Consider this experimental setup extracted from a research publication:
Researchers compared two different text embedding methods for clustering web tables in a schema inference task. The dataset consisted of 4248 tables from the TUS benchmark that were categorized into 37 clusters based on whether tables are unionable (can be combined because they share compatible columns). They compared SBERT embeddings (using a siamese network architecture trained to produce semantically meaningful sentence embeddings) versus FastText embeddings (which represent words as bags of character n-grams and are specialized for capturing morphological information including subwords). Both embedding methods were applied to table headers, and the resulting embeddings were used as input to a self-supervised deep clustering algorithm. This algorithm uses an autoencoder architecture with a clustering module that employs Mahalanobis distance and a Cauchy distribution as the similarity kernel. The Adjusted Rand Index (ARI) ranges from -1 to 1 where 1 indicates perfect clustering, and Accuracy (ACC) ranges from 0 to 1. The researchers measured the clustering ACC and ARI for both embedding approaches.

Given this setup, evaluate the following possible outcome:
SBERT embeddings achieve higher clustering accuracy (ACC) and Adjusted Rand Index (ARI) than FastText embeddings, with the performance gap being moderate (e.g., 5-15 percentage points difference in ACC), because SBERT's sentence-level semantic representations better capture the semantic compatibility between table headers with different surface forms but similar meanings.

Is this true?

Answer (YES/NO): YES